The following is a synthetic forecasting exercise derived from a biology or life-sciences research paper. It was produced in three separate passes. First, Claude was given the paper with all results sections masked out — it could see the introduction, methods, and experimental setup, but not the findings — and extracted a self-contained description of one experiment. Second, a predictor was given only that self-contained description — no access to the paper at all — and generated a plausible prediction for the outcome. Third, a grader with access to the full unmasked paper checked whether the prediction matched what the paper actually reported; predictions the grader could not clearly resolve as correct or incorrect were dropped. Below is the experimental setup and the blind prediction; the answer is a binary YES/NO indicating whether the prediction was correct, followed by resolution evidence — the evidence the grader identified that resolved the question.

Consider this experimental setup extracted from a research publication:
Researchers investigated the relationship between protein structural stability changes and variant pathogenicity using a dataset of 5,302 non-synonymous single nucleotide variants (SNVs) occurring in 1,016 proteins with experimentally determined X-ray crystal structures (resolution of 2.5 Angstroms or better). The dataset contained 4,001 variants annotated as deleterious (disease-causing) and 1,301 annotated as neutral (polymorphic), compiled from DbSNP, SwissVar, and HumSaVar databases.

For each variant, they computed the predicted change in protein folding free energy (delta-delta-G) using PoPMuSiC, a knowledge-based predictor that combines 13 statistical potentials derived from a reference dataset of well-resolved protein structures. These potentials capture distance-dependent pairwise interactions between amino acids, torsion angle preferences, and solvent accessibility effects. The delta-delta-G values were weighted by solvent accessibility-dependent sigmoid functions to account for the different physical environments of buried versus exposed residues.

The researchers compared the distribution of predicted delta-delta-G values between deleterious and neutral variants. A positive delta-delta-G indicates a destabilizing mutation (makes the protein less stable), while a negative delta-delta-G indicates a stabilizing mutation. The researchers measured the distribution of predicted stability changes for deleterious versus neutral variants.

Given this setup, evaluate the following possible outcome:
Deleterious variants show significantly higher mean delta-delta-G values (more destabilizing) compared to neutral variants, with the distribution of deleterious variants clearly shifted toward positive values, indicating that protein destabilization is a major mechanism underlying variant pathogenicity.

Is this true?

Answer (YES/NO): NO